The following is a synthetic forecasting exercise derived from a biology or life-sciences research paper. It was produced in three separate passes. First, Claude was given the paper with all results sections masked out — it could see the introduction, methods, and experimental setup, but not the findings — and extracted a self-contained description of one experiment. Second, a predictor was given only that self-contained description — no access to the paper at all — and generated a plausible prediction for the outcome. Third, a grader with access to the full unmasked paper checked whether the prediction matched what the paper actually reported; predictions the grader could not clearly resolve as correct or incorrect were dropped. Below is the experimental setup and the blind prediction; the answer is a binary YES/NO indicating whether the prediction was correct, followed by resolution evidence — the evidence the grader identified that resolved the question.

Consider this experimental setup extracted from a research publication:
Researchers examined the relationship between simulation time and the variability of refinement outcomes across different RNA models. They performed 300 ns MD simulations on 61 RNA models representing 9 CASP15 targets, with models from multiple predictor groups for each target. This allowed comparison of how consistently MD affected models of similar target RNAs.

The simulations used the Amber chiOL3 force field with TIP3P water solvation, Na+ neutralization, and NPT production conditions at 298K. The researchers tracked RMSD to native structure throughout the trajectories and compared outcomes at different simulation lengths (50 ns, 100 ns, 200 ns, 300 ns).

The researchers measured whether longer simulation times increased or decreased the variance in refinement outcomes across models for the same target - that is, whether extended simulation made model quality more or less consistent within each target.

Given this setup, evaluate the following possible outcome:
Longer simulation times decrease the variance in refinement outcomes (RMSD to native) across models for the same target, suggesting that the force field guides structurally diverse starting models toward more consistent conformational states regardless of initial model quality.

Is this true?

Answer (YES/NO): NO